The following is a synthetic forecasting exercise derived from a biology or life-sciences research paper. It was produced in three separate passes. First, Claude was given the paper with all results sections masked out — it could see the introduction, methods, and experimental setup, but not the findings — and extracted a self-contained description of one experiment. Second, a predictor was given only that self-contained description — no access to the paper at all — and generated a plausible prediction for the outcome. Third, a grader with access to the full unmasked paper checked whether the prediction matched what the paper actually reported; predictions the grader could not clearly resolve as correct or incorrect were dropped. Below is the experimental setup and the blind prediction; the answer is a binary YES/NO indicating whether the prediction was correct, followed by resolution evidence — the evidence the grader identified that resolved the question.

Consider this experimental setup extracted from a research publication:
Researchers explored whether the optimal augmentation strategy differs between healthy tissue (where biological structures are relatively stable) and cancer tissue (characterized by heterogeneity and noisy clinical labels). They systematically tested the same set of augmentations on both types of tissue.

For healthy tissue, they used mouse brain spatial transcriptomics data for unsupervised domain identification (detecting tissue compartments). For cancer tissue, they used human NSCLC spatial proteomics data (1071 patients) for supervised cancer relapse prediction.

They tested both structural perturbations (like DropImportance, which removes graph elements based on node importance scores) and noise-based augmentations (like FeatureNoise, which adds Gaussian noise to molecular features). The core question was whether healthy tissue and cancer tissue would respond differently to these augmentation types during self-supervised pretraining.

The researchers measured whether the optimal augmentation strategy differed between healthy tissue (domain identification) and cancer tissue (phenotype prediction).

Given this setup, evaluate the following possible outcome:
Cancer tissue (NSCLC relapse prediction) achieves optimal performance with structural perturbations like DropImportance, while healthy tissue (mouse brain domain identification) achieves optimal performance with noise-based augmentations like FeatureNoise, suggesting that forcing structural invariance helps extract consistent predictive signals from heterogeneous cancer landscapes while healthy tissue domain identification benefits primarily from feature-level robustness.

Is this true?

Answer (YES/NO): NO